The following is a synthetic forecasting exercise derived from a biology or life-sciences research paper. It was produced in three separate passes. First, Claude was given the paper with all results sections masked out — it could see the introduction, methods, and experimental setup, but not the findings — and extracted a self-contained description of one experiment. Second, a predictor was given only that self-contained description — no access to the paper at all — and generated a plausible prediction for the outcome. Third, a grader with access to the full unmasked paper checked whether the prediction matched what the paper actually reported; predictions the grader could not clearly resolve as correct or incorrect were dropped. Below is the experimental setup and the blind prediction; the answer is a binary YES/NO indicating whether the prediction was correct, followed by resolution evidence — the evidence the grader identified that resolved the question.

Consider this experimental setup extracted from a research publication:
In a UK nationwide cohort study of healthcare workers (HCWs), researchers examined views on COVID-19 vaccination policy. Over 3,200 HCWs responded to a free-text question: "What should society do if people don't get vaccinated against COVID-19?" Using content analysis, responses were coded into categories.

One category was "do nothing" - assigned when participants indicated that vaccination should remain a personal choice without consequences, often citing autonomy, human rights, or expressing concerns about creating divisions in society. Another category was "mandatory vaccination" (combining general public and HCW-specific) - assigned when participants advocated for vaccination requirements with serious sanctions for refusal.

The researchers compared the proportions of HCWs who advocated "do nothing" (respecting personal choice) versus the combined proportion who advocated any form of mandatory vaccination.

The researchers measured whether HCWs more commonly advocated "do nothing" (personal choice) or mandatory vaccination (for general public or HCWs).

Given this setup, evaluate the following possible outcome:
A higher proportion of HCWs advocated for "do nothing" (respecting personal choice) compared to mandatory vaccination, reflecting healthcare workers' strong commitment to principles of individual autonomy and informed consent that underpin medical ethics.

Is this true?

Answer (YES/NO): NO